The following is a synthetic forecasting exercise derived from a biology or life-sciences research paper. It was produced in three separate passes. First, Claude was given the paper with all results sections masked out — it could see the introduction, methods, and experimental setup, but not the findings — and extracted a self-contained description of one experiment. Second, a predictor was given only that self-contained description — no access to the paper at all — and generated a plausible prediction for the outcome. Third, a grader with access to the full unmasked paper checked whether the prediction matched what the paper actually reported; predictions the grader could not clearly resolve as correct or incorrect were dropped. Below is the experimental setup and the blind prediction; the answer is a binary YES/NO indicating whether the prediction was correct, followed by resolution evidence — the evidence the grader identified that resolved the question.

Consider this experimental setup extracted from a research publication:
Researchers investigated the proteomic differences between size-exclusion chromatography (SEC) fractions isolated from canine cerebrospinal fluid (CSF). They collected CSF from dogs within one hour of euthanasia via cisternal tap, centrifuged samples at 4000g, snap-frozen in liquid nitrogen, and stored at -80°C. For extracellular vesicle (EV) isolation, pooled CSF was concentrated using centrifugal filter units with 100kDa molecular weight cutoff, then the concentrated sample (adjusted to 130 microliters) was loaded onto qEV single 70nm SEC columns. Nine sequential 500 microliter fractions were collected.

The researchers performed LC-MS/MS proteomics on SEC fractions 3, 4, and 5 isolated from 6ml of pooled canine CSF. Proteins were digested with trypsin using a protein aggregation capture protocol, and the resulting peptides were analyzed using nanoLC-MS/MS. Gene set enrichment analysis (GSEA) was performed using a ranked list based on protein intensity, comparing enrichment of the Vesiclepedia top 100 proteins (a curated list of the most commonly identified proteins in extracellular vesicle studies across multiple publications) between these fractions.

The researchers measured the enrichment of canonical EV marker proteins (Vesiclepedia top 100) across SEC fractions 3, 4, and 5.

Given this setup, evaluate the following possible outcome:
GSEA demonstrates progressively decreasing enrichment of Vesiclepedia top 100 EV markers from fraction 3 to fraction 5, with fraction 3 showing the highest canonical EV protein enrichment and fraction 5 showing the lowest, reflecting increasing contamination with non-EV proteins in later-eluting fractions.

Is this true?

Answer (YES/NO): YES